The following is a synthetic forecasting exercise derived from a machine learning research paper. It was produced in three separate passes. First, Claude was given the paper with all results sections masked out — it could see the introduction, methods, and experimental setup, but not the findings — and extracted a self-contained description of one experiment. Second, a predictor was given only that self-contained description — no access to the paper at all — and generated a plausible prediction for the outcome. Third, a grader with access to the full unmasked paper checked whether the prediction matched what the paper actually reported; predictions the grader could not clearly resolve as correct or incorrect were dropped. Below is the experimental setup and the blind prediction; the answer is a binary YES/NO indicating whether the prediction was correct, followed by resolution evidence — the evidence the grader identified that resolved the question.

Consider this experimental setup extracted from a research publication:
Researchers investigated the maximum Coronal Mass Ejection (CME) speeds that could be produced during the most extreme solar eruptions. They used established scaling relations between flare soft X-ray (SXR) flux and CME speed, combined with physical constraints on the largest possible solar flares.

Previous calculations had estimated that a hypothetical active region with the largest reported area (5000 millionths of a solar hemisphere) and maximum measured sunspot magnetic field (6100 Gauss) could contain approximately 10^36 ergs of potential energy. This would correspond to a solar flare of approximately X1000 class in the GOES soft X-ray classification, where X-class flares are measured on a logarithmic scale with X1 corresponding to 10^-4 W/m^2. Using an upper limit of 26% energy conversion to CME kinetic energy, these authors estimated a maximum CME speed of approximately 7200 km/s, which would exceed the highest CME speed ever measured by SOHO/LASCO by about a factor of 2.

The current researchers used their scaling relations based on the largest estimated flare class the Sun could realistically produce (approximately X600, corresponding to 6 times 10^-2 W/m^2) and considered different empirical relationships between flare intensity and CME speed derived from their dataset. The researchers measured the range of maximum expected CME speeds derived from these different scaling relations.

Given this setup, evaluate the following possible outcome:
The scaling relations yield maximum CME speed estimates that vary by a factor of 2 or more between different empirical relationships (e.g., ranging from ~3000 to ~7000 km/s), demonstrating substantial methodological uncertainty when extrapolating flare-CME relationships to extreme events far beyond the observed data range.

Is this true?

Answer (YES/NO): YES